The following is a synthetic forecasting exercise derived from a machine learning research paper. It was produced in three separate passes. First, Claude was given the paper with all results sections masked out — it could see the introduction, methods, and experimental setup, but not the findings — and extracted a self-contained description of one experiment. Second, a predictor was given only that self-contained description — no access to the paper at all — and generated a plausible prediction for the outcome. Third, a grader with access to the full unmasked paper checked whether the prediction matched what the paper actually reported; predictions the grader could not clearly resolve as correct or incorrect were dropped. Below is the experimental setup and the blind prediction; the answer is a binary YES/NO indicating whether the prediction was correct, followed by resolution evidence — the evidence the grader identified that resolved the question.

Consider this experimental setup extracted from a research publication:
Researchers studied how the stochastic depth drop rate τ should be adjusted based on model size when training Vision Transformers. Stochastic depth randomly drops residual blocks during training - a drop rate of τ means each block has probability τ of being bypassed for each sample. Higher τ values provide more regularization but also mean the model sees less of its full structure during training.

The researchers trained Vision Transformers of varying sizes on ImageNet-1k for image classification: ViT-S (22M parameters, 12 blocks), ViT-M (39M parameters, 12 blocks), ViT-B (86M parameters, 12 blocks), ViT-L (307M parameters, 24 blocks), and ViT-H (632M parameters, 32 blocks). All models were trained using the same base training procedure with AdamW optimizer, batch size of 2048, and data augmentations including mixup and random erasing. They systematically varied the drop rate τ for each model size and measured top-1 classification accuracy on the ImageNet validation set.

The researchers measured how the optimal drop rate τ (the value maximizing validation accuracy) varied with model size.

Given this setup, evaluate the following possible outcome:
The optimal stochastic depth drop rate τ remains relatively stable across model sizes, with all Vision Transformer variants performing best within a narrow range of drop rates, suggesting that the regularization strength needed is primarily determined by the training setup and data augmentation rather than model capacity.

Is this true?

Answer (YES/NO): NO